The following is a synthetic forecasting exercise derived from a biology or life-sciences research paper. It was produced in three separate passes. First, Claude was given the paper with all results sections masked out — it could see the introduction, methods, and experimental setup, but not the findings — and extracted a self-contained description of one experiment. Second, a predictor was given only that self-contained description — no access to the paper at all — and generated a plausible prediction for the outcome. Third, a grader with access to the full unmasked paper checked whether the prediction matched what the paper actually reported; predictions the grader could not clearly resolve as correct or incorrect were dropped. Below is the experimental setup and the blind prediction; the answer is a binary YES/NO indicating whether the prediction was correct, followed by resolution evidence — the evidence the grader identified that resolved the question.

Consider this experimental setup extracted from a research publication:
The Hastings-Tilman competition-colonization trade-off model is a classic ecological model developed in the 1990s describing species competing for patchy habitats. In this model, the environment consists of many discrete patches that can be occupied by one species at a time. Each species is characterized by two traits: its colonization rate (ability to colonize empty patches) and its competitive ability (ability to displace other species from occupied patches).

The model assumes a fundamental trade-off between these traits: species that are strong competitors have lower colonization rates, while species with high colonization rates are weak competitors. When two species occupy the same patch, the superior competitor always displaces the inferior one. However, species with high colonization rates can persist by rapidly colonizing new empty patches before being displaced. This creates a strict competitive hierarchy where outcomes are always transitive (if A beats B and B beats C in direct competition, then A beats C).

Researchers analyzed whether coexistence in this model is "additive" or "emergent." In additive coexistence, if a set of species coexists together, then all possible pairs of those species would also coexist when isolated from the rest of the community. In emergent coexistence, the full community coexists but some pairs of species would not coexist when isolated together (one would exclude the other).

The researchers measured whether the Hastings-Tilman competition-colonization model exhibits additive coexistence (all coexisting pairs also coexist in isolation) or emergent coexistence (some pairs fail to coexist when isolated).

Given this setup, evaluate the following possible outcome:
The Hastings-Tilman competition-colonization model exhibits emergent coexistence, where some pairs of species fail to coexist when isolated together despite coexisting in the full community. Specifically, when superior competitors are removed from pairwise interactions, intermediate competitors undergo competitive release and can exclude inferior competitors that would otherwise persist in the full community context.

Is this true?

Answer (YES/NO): YES